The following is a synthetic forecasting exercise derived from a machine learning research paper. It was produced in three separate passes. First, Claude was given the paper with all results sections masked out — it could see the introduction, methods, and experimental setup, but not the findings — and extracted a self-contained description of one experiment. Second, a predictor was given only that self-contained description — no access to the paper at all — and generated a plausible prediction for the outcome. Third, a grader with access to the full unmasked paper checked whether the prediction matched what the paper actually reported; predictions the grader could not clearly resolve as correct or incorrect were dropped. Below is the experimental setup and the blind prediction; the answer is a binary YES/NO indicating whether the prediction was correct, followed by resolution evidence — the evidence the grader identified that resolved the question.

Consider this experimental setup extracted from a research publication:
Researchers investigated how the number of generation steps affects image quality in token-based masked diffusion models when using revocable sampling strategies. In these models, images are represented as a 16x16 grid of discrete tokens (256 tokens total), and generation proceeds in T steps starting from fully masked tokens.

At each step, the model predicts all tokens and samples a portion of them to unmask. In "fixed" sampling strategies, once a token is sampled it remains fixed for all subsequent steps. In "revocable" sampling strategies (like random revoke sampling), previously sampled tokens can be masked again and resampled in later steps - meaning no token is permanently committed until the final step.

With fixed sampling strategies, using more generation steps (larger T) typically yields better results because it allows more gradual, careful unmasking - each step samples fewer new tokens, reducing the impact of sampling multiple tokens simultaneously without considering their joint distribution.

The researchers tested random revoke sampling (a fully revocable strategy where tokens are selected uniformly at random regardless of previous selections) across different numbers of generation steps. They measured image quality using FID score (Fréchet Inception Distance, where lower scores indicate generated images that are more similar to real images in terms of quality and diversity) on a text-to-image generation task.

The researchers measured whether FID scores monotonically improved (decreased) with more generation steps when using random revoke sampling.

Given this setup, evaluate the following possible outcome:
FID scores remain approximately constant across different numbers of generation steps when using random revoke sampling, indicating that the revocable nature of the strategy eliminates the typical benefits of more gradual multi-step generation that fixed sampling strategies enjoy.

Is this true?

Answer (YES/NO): NO